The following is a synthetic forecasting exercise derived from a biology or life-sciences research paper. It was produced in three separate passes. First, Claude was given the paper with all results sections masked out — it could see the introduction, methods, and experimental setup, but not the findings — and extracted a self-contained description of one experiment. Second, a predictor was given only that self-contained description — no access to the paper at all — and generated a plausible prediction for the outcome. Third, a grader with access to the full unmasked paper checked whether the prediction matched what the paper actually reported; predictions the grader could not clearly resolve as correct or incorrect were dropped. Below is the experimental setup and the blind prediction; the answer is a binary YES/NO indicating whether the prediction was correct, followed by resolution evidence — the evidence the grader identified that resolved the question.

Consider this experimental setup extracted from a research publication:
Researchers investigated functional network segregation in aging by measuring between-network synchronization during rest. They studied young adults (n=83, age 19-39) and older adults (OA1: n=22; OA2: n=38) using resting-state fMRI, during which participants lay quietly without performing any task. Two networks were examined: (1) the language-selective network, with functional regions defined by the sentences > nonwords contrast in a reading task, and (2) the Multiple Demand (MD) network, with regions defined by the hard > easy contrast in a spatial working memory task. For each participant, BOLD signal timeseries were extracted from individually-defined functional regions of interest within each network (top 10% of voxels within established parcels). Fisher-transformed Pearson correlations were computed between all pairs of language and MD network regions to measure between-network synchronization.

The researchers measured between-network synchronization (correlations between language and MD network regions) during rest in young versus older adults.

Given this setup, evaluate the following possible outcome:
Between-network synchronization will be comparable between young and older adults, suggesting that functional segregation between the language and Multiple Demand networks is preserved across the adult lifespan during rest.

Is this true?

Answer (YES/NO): NO